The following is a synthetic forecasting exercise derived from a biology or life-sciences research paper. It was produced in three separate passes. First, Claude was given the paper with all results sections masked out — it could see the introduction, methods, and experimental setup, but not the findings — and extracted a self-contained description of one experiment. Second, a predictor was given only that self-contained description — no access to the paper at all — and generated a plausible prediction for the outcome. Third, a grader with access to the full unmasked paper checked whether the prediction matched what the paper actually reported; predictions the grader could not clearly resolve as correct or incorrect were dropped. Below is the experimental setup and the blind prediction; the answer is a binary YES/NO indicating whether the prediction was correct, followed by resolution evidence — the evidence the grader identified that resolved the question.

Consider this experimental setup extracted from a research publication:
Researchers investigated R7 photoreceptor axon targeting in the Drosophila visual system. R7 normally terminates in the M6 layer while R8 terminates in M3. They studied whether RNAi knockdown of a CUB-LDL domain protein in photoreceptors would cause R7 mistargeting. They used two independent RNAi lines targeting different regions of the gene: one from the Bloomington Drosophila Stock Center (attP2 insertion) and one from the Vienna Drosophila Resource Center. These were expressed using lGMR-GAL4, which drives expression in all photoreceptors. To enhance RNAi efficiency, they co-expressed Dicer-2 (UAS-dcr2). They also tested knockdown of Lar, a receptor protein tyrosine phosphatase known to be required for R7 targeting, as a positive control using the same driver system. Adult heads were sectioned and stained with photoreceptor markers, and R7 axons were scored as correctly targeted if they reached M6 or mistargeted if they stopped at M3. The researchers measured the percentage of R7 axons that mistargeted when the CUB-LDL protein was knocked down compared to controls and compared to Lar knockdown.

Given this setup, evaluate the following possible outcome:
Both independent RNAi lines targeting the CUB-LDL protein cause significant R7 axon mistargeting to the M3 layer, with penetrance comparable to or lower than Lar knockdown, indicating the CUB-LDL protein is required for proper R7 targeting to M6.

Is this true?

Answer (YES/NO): YES